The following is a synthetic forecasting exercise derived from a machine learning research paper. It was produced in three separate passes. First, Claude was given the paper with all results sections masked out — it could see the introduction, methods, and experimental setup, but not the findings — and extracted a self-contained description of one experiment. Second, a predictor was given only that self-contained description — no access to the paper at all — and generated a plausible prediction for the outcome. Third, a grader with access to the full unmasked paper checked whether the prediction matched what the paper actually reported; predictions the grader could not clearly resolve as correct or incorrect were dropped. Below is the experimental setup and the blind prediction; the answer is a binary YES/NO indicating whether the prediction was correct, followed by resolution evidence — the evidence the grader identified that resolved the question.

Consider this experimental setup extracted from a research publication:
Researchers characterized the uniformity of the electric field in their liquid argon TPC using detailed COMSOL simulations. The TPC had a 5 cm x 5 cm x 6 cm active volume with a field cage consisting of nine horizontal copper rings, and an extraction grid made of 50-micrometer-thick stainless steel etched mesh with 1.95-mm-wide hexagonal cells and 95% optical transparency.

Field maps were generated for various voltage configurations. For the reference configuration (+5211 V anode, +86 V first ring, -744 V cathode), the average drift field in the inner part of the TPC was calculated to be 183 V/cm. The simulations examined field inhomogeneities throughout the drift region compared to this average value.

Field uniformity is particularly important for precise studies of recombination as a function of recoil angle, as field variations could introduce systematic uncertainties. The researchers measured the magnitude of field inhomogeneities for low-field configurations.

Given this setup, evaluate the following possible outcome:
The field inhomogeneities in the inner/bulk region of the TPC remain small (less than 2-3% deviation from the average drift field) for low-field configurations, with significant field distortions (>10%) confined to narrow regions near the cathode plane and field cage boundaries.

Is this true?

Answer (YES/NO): NO